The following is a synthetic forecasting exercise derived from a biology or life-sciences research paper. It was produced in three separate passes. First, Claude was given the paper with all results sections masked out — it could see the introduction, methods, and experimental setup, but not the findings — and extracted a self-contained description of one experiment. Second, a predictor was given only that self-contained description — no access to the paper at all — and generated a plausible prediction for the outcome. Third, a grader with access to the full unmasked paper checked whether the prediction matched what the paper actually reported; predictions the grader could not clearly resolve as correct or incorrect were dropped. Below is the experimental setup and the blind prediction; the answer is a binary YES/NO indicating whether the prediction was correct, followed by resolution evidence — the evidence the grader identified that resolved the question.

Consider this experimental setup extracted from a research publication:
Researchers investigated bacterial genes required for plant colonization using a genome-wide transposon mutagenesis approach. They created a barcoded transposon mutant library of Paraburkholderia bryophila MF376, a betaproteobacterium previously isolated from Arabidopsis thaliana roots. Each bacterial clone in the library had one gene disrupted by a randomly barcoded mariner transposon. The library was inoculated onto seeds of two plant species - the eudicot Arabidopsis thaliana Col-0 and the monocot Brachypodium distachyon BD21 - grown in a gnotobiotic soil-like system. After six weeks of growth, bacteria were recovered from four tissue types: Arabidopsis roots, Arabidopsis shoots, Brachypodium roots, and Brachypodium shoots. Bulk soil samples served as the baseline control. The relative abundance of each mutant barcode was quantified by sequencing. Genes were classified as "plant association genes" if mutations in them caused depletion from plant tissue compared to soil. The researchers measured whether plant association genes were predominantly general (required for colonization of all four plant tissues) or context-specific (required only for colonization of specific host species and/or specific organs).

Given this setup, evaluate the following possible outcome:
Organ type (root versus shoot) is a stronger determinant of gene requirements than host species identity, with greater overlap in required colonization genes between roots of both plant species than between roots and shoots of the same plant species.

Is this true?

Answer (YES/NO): NO